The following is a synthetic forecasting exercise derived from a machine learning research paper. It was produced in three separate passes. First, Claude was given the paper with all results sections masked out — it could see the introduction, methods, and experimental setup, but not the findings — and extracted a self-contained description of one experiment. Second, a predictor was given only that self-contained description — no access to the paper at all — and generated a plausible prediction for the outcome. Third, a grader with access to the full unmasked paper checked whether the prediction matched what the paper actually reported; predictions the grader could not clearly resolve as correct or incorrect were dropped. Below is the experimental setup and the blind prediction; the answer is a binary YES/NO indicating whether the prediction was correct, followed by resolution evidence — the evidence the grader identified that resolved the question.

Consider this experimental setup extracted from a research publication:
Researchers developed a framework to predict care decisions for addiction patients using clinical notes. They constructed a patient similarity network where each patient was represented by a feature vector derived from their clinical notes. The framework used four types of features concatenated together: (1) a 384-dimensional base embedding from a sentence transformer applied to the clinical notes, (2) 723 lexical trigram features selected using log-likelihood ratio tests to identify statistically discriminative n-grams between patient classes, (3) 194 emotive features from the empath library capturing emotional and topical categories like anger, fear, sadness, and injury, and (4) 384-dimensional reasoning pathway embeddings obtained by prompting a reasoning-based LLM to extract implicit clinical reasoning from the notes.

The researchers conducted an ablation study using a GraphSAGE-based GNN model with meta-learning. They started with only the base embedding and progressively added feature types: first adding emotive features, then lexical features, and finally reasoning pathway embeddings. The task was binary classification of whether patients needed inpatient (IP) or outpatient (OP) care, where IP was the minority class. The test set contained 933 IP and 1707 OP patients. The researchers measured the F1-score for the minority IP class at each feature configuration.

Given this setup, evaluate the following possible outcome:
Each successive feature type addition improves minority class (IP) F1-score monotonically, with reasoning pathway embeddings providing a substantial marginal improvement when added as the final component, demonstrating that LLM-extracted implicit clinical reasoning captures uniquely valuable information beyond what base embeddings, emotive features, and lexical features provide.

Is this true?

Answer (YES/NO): YES